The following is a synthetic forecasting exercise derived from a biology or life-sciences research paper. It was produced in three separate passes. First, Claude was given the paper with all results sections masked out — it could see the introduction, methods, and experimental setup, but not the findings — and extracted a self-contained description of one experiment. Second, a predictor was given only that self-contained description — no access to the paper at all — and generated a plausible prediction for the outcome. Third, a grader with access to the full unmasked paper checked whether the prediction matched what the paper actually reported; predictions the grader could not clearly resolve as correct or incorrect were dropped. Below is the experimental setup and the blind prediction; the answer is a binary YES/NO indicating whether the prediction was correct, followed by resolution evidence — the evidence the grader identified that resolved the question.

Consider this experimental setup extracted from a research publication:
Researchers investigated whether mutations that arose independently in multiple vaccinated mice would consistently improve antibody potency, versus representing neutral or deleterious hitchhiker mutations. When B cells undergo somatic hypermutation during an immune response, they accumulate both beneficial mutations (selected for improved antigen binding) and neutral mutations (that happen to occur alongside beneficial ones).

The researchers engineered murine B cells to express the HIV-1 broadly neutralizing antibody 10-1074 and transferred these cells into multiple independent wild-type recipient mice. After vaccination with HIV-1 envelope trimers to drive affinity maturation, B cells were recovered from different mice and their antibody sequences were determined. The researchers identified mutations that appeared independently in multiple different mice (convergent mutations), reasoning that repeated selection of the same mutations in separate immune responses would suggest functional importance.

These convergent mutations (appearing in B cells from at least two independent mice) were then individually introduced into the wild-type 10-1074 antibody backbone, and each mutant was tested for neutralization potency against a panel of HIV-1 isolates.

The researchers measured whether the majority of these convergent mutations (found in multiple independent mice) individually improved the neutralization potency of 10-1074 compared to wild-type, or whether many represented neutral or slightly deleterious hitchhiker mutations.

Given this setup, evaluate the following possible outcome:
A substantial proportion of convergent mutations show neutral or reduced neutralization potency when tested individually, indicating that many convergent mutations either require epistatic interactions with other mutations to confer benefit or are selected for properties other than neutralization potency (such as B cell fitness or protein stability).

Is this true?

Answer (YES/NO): NO